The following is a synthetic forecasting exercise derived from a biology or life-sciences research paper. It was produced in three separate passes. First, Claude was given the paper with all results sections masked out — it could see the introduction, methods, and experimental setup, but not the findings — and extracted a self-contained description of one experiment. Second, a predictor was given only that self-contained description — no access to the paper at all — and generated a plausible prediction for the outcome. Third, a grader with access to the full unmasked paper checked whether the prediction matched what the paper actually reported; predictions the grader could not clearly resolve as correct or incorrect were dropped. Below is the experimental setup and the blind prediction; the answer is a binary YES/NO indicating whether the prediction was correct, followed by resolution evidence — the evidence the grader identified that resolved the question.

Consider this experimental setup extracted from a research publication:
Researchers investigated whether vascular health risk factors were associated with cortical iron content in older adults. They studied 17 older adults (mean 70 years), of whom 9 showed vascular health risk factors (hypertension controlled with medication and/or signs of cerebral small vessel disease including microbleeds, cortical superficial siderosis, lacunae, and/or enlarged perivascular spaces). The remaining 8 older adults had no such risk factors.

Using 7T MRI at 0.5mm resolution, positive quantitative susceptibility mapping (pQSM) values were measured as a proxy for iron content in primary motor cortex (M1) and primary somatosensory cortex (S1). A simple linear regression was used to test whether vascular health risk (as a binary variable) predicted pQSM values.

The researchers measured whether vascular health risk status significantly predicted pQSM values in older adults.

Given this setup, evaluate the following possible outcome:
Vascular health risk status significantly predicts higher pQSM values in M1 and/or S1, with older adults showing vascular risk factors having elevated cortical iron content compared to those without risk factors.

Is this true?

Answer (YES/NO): NO